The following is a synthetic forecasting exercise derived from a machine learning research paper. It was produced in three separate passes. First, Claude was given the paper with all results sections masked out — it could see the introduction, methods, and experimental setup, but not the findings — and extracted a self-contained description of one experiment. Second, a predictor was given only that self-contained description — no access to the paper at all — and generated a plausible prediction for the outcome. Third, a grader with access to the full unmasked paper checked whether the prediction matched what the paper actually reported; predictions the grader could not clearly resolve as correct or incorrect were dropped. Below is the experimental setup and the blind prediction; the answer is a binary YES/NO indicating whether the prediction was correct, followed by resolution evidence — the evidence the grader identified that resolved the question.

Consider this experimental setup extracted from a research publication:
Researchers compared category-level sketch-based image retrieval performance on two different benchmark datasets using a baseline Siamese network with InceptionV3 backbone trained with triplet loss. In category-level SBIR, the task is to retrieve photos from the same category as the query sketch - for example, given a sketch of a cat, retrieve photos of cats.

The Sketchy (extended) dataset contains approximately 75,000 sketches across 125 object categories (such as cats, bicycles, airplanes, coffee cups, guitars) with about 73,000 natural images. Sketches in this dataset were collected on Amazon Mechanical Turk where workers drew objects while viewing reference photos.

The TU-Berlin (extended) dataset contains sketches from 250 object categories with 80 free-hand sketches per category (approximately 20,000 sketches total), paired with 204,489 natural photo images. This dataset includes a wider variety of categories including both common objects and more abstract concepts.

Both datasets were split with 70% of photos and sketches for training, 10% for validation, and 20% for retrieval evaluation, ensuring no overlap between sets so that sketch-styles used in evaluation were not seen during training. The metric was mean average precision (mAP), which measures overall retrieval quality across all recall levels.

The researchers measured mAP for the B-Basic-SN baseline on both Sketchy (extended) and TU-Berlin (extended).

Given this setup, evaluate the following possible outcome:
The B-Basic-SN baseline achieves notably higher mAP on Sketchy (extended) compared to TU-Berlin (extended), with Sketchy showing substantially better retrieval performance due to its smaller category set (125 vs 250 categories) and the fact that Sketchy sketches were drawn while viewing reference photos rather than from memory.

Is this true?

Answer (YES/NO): YES